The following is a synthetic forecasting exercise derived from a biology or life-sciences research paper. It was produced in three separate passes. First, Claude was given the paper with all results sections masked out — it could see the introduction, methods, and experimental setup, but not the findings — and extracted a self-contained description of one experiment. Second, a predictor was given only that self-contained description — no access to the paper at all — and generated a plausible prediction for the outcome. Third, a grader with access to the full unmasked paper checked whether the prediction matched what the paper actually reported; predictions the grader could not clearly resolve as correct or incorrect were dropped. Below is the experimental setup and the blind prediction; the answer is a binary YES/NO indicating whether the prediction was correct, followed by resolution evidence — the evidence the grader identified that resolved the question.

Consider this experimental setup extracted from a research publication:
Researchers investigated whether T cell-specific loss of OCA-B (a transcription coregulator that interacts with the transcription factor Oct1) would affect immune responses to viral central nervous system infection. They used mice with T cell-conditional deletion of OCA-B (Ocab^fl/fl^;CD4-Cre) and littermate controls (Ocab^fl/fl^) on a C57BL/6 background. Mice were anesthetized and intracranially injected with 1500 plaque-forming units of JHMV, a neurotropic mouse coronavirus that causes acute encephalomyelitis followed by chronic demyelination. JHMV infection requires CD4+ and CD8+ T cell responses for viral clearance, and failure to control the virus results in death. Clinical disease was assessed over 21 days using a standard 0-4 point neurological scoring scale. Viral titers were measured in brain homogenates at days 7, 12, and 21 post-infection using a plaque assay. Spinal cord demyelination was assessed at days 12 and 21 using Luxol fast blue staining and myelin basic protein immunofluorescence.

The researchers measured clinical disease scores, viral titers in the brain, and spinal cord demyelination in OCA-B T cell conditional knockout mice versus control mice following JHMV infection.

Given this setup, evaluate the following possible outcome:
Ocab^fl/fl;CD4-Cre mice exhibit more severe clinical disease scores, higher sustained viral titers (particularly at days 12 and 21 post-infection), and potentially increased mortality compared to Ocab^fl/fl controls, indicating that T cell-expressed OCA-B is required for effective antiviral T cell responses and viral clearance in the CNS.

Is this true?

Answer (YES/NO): NO